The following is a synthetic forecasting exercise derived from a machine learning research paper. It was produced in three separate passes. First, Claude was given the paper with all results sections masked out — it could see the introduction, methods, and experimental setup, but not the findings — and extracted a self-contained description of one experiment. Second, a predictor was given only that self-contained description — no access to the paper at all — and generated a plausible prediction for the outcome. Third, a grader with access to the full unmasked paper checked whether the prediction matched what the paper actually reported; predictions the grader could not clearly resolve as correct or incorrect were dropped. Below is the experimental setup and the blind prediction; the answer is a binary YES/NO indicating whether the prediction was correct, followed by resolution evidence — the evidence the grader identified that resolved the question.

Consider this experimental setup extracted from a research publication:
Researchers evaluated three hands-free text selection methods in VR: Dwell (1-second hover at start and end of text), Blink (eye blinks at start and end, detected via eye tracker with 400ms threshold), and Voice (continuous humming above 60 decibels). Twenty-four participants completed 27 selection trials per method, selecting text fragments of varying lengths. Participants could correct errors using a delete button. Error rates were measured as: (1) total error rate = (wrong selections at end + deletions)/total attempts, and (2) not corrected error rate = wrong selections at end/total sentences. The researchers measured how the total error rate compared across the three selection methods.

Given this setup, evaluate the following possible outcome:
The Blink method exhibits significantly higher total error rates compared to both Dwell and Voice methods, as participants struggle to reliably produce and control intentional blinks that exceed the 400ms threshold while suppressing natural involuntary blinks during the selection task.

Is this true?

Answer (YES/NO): NO